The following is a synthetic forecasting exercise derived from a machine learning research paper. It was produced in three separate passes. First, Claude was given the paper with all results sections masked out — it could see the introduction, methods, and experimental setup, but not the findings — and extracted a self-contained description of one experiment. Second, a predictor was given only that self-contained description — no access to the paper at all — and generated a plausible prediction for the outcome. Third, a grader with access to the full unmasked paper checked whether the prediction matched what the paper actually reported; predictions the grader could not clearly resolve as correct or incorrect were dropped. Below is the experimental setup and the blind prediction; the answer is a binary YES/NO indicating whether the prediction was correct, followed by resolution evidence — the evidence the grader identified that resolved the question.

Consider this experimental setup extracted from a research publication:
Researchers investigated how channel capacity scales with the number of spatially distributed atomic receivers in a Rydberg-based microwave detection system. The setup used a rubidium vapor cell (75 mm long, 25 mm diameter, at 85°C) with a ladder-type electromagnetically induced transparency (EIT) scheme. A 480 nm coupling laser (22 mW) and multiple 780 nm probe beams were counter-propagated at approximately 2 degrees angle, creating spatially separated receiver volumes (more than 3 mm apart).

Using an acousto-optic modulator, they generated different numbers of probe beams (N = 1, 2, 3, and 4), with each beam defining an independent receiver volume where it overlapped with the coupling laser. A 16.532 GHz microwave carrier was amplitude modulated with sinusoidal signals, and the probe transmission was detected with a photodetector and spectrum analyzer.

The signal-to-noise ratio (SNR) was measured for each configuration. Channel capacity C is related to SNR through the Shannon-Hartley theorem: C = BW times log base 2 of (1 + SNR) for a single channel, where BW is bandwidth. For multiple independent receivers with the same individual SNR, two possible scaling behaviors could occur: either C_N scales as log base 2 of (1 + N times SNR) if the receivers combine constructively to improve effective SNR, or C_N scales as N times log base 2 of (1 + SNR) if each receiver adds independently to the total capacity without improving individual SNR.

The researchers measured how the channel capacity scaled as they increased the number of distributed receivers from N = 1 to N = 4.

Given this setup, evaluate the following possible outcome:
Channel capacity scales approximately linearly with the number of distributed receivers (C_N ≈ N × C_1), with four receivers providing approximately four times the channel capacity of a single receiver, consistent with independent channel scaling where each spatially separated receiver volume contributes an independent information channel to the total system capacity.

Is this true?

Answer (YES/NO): NO